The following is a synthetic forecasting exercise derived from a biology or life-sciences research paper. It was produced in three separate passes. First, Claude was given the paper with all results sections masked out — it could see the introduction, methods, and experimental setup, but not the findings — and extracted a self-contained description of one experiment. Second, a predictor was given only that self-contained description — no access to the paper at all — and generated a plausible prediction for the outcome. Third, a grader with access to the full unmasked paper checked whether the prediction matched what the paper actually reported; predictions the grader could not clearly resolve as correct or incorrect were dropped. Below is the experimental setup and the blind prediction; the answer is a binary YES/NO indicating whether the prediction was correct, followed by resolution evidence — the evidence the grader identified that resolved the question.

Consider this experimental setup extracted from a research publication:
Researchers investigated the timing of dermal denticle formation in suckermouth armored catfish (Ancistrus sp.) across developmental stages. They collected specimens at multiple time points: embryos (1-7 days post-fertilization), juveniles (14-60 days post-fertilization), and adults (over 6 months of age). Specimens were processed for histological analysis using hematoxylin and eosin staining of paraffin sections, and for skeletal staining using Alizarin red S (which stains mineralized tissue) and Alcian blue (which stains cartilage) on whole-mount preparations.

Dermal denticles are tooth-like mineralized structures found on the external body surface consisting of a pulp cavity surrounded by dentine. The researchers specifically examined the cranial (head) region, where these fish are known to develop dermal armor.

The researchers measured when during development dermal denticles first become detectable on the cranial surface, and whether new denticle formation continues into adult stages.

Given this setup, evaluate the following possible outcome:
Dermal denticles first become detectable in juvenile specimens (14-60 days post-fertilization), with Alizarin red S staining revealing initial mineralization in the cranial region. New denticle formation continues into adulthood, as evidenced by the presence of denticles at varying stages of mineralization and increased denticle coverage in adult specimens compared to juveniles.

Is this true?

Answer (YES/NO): NO